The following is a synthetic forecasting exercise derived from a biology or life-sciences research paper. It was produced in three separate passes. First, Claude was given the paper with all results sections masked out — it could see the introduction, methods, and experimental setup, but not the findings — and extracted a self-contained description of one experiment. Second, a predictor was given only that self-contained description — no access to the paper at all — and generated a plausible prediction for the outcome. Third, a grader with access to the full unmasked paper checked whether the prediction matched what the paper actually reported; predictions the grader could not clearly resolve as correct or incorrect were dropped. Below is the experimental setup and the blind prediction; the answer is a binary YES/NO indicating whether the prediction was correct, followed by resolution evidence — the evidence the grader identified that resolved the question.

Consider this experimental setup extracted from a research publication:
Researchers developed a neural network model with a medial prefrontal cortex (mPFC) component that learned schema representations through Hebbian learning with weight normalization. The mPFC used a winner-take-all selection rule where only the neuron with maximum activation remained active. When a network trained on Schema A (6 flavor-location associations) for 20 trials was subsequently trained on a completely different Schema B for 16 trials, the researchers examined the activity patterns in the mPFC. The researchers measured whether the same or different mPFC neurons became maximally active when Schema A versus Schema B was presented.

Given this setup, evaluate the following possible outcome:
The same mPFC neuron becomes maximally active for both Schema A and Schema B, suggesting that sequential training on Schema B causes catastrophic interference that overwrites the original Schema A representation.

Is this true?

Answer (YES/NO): NO